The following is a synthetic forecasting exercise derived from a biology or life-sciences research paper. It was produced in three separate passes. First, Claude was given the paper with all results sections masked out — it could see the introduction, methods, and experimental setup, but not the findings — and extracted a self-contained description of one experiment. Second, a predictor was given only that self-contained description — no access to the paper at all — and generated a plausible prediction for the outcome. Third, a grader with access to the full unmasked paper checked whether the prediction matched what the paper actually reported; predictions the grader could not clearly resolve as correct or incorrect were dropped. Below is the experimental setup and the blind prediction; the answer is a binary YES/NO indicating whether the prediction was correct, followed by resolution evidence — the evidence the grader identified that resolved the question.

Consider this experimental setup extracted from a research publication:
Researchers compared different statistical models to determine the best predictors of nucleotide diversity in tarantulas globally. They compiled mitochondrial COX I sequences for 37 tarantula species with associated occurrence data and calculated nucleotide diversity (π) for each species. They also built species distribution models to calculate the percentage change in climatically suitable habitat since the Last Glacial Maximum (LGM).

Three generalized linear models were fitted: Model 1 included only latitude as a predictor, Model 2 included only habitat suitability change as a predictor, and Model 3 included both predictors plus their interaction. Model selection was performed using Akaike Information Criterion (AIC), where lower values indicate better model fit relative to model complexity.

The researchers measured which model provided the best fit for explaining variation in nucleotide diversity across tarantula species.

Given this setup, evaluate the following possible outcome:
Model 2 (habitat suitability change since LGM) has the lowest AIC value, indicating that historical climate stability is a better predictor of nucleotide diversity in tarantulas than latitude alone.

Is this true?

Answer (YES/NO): NO